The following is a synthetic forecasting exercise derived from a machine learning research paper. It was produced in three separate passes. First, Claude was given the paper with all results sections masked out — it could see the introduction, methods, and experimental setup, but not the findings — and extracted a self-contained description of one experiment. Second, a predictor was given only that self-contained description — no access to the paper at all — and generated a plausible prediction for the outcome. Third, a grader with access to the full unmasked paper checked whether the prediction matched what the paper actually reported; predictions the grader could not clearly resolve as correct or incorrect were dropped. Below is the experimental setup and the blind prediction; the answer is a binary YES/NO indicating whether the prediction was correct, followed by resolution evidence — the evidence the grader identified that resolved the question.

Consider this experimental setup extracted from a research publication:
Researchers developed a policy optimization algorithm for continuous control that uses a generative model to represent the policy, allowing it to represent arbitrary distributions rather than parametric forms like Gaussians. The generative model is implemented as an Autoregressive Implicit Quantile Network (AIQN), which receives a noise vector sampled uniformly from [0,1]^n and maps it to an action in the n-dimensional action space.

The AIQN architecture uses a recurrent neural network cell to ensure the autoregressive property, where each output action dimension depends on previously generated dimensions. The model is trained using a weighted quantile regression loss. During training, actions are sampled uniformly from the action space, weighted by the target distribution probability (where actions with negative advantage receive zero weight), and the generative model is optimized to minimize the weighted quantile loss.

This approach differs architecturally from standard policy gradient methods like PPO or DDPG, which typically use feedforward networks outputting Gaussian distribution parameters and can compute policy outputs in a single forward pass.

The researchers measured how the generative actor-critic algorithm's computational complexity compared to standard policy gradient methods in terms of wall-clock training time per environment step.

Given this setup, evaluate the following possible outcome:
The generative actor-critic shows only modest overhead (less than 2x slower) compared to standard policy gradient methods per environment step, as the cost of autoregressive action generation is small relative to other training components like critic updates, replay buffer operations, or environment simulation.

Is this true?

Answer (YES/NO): NO